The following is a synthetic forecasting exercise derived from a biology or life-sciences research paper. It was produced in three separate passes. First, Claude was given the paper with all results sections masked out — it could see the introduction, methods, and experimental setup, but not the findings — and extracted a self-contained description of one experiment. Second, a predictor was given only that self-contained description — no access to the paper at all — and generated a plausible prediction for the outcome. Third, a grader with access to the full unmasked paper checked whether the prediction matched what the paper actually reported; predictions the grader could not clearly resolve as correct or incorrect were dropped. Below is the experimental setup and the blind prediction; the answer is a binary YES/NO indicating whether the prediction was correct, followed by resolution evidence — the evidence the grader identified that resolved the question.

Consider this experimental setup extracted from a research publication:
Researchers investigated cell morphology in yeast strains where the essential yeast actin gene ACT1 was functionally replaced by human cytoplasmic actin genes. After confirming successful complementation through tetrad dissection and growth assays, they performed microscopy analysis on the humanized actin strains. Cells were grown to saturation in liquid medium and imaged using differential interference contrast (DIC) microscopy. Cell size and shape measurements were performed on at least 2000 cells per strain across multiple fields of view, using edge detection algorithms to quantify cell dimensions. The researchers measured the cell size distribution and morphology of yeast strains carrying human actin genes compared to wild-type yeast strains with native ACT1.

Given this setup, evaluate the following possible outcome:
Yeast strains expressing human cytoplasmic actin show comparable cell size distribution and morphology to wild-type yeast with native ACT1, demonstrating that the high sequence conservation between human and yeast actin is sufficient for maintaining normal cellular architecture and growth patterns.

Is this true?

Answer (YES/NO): NO